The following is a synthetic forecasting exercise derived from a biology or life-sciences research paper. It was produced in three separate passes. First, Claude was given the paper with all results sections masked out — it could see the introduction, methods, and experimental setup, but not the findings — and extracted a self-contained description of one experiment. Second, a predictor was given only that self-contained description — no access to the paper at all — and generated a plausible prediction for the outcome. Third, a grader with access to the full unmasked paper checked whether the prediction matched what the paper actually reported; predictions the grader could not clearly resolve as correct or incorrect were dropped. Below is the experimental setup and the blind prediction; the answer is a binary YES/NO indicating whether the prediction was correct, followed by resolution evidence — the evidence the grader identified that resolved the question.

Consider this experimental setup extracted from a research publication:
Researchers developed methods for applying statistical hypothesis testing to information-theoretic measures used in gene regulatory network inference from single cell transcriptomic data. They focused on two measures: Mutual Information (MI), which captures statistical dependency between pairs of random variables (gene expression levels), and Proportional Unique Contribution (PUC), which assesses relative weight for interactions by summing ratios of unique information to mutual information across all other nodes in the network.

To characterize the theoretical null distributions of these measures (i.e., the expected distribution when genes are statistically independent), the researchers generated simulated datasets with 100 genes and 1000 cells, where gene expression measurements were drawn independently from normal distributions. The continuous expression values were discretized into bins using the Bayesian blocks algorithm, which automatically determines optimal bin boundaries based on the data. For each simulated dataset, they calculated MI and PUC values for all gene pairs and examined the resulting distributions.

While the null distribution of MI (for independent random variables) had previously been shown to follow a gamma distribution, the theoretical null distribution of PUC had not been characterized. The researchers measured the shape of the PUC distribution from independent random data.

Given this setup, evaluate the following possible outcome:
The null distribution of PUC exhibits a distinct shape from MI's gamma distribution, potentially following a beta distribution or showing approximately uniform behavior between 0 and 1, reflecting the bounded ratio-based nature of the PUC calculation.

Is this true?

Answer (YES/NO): NO